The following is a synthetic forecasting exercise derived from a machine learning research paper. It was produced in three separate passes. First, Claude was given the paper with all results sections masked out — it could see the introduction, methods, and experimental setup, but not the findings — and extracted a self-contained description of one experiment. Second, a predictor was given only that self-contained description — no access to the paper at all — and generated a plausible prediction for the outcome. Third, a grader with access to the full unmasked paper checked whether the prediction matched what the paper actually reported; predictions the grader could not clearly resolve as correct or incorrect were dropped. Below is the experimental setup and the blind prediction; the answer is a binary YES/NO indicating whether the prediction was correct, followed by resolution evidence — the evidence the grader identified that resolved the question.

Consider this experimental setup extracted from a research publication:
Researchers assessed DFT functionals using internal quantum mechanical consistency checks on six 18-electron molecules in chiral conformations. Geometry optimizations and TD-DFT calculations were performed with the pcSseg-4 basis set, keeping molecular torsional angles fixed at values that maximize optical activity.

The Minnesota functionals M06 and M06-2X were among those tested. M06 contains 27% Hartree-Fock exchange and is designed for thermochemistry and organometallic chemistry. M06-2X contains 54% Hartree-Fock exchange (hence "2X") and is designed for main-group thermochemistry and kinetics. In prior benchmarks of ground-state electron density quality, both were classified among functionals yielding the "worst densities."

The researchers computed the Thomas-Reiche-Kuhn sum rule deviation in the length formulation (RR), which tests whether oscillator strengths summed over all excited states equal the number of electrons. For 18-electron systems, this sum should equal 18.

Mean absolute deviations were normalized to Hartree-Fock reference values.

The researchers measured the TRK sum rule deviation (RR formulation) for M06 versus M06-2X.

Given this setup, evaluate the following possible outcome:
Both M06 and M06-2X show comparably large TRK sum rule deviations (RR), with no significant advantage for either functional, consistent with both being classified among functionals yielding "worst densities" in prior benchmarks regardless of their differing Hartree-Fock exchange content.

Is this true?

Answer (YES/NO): NO